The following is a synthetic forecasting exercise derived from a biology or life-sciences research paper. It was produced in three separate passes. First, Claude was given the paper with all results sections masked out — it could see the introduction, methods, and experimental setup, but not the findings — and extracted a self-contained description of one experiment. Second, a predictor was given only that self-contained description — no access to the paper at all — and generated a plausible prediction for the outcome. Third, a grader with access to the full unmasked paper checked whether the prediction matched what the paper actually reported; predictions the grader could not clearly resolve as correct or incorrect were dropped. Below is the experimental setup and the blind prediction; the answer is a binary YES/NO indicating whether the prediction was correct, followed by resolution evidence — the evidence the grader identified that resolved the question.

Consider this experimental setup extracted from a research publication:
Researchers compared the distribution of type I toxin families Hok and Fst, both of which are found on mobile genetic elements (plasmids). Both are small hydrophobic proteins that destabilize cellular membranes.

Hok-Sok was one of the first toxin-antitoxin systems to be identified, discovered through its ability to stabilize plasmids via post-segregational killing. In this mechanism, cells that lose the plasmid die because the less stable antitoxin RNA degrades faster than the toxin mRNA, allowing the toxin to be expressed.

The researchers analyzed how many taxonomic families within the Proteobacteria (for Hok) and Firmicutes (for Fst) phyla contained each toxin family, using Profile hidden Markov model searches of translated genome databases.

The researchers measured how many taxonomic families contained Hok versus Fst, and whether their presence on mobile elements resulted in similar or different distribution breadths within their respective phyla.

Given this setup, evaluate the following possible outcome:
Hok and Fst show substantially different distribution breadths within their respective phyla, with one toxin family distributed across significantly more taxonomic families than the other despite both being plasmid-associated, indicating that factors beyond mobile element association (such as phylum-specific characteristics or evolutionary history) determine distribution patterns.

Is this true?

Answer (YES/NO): NO